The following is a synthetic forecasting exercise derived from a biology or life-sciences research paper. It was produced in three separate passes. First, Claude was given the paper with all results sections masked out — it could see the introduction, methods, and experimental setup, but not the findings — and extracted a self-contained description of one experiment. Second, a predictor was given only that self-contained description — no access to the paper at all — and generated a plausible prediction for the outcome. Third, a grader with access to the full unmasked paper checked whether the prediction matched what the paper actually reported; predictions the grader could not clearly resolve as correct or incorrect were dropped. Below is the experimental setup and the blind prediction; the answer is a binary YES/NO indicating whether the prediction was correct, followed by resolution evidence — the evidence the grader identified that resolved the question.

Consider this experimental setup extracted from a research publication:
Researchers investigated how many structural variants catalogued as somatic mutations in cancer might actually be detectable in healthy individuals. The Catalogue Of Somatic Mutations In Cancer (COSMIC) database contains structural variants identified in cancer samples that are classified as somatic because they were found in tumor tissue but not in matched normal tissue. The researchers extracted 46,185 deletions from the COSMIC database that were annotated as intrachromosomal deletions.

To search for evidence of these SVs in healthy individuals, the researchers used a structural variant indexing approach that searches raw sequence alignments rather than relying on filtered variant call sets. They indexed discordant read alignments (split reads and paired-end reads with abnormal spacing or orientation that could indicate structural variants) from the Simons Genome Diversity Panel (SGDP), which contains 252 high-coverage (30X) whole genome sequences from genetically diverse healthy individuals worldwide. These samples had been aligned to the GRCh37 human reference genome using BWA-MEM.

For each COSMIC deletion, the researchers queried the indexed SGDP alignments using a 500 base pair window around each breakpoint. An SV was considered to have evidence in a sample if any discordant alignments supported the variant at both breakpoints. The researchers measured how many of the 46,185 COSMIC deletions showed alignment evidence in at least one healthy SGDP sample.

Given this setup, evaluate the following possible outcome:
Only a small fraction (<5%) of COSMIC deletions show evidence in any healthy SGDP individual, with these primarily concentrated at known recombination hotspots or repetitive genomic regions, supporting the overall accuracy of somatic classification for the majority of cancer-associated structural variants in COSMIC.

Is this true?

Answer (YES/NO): NO